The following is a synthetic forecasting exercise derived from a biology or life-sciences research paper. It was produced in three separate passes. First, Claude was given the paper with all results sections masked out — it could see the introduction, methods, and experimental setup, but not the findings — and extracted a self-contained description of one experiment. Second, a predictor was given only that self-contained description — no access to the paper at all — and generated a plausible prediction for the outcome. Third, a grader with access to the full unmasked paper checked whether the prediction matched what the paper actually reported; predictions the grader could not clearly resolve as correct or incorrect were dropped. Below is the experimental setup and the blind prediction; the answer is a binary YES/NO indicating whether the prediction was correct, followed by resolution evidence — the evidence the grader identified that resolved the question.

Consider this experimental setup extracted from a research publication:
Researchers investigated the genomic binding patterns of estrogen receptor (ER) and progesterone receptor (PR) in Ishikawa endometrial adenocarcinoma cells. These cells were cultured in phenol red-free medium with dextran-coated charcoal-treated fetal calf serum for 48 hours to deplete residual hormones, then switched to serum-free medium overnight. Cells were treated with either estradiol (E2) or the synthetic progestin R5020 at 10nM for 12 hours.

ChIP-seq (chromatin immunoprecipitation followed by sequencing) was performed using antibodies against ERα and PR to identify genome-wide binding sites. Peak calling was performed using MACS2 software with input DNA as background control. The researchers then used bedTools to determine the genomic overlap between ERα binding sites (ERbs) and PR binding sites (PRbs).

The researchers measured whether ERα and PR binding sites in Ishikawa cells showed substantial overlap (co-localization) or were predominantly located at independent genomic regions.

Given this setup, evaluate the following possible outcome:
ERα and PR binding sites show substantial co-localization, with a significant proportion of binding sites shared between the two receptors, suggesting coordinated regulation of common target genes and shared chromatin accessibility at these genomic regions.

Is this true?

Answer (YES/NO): NO